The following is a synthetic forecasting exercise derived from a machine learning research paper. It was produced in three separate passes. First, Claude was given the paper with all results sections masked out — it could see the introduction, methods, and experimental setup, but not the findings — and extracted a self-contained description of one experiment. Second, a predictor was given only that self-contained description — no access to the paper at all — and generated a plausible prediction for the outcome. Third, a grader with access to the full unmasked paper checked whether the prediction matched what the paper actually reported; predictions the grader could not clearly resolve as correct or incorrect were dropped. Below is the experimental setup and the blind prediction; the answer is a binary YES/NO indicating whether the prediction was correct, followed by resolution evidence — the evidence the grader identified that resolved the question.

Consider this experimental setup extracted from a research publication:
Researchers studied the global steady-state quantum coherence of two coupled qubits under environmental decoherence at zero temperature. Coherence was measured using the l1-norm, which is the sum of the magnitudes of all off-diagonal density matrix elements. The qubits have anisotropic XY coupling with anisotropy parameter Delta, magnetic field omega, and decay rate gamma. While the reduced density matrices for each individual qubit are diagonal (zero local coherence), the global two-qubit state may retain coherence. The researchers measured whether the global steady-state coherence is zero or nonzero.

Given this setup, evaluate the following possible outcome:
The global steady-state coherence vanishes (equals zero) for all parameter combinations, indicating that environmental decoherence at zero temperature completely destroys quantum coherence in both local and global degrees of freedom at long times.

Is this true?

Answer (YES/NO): NO